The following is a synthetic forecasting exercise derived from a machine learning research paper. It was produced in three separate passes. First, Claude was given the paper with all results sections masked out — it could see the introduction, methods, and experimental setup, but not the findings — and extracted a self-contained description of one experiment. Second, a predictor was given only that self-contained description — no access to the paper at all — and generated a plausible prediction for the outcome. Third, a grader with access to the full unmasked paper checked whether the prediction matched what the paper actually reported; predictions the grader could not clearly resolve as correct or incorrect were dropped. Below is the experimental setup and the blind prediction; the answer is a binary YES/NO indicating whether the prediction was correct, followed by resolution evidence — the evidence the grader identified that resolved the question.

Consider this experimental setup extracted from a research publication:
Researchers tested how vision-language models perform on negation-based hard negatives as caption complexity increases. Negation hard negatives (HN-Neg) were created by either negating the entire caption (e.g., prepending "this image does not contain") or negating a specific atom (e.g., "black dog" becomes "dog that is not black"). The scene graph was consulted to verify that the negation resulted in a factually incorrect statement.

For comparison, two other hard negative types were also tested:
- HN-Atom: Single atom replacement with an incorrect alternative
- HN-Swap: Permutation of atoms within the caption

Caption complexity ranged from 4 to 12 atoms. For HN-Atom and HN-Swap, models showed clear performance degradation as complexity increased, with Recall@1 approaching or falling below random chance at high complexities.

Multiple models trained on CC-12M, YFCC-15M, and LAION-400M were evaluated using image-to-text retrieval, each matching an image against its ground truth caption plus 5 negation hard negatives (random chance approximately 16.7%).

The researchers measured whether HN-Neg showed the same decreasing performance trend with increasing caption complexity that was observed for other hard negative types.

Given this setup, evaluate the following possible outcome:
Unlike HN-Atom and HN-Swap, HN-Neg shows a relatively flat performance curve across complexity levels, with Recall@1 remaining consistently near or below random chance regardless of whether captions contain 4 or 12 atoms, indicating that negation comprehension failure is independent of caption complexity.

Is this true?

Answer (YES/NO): YES